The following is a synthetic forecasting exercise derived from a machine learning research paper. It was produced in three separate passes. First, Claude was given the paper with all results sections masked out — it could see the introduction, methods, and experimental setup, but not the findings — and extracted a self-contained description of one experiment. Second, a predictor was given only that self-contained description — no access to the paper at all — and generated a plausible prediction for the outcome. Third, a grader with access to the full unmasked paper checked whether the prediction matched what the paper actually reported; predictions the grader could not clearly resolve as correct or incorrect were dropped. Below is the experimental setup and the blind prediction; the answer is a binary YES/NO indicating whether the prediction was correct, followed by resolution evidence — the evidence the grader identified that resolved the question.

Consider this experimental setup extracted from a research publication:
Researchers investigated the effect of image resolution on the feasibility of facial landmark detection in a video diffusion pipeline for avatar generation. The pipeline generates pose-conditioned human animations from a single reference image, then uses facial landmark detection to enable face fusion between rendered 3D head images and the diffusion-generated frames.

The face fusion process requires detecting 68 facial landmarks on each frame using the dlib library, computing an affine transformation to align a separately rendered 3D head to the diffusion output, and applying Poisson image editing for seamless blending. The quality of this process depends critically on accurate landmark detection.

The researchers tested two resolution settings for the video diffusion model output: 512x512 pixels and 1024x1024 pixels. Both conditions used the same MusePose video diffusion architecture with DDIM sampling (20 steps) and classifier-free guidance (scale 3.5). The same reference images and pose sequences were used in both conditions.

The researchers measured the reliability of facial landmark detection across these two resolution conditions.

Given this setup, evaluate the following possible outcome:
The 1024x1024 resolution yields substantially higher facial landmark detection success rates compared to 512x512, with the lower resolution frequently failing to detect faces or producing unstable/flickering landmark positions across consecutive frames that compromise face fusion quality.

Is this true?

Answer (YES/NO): YES